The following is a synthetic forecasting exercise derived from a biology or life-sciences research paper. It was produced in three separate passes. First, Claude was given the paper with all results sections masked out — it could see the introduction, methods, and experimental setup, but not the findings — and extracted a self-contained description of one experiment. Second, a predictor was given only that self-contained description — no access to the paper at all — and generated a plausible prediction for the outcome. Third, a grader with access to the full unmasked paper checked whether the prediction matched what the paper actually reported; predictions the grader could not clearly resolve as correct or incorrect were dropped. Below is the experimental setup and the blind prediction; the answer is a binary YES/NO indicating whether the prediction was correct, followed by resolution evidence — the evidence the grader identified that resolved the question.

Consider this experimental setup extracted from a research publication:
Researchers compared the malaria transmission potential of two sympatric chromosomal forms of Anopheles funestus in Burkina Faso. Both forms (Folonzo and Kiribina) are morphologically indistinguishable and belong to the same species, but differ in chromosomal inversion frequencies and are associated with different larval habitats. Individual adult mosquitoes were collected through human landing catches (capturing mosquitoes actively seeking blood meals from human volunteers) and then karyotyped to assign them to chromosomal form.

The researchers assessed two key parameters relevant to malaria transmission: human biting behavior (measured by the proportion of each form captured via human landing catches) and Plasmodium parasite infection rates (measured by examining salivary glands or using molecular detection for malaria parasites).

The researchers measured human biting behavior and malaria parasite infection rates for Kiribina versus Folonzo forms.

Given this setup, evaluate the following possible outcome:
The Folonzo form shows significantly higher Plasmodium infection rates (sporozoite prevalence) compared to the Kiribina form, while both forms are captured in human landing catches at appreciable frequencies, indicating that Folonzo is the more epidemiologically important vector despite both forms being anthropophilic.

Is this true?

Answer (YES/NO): NO